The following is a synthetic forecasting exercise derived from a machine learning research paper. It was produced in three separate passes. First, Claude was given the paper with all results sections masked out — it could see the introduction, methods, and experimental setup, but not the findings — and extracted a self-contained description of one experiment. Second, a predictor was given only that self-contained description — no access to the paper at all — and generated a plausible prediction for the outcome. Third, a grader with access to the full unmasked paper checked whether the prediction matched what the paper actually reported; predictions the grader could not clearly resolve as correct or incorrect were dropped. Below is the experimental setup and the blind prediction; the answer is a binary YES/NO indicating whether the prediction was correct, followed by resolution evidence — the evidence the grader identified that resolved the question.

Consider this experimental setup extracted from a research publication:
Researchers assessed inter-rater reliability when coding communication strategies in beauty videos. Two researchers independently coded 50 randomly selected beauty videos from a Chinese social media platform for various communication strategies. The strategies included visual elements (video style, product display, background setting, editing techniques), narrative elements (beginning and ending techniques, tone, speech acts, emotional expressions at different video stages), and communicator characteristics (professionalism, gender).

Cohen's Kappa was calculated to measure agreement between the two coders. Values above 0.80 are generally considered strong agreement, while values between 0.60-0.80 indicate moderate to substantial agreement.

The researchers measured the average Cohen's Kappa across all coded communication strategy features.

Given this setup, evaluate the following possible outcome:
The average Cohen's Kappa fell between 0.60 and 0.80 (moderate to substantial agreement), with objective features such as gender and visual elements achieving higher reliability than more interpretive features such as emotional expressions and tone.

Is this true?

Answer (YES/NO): NO